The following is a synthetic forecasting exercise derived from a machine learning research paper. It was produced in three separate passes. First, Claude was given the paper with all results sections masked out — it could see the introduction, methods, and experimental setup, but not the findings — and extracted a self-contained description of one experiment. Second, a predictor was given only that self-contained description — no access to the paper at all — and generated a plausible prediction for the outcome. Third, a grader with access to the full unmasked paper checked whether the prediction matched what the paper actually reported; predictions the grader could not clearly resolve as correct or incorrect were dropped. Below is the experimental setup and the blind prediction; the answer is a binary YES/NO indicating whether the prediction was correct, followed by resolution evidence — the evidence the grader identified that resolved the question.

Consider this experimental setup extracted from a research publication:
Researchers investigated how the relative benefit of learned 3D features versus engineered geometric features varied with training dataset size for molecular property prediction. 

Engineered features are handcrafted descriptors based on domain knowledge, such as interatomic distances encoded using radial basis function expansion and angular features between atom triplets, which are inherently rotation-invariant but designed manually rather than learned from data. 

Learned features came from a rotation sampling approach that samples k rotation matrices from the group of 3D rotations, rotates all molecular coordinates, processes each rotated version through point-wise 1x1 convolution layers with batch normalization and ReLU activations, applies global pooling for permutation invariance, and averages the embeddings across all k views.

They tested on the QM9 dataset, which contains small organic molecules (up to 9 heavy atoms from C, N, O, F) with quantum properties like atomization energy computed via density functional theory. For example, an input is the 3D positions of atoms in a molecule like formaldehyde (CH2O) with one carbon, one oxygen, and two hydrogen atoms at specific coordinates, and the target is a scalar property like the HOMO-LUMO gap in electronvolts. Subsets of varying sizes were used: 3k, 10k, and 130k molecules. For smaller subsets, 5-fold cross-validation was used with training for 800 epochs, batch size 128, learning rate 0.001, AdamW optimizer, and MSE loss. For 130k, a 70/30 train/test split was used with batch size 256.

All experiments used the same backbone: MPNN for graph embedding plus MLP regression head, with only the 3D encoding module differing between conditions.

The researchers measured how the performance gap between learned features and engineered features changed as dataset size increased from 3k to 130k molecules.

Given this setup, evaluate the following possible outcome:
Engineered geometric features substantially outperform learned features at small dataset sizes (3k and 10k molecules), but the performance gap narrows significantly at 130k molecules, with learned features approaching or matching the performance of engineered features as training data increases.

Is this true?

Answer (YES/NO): NO